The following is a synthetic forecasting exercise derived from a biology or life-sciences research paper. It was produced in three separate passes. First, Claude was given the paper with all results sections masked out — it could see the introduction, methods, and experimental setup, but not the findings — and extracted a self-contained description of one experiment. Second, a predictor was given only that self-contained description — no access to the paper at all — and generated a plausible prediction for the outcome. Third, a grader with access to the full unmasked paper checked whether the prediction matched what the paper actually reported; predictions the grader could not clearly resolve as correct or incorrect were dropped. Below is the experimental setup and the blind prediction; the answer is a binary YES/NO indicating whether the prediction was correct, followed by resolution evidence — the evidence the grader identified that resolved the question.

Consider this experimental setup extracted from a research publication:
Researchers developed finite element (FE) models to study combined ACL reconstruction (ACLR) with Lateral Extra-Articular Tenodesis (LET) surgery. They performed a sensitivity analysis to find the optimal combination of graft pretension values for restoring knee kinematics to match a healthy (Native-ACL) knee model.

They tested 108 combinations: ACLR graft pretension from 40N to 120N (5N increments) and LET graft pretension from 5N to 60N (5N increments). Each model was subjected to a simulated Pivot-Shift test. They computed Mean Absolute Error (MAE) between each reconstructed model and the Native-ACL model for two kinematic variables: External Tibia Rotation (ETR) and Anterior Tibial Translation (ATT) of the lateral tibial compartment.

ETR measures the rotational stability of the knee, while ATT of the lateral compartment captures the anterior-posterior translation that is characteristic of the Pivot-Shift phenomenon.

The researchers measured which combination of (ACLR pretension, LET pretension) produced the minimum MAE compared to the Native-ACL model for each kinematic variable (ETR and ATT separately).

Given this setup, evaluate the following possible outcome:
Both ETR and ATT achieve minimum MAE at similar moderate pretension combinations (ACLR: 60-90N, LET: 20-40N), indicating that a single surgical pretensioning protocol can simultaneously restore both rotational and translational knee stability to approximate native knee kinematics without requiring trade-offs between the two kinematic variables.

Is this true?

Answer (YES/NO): NO